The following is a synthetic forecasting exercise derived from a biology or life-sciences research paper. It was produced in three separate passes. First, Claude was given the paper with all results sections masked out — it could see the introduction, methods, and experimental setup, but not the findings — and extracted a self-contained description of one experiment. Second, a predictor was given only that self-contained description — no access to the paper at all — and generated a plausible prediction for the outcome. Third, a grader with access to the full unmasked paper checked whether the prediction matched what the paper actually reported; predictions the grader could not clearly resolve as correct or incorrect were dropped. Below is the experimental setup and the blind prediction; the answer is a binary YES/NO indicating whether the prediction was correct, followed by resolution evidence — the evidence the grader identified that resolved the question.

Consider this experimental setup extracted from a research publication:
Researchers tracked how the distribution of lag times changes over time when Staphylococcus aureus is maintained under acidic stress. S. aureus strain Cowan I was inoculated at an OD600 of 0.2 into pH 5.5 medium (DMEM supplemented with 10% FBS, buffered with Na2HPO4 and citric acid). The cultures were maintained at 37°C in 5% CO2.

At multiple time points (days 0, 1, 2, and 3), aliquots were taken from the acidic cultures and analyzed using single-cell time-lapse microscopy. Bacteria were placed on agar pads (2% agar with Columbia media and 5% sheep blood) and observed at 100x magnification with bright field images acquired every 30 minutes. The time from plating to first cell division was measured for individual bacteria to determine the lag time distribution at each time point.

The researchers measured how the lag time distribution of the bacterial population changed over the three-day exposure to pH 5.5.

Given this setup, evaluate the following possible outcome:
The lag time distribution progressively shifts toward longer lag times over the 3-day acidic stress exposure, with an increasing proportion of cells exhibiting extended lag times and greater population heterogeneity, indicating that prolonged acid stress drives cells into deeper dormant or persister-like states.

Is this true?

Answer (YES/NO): YES